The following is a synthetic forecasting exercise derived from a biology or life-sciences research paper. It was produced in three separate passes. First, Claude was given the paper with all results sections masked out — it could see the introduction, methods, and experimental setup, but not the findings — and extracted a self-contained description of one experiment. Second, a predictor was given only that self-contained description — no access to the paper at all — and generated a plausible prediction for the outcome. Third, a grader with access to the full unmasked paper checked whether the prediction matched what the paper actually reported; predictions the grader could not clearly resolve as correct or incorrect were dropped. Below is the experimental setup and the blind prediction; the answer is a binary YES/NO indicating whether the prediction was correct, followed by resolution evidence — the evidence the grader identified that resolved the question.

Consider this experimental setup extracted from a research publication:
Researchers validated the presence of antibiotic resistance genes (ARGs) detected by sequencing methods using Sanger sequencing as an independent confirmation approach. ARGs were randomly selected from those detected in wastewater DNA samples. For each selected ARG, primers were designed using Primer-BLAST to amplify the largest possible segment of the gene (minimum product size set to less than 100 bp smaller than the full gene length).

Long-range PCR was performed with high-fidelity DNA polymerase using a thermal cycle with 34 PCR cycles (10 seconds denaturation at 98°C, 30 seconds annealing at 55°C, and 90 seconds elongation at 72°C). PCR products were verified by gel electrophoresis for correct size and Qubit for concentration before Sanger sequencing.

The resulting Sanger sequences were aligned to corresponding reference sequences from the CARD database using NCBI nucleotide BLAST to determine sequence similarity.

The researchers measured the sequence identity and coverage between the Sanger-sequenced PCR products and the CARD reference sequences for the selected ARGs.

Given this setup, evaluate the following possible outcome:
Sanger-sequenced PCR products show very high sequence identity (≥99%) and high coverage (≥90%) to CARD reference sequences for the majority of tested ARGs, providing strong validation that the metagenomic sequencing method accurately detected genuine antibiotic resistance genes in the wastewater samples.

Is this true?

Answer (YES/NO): NO